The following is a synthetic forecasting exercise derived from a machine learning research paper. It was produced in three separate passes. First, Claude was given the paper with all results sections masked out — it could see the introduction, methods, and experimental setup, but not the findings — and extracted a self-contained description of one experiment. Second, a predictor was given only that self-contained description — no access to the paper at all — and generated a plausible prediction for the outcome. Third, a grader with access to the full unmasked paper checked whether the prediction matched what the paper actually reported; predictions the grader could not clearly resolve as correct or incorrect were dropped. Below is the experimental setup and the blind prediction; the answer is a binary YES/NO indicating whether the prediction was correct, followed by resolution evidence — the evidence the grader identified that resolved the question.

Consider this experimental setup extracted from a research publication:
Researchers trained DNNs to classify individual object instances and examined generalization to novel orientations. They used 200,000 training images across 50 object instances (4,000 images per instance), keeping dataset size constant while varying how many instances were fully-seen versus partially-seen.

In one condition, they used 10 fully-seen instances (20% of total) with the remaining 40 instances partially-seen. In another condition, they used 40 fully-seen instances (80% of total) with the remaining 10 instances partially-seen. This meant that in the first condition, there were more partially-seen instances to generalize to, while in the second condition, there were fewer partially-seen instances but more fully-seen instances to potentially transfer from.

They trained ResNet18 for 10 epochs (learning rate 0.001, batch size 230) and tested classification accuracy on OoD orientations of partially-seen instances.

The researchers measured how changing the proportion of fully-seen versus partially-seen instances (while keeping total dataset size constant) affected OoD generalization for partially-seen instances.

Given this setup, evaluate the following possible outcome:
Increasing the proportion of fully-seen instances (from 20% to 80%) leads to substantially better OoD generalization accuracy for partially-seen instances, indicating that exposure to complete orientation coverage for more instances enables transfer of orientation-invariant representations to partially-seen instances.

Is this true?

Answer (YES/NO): YES